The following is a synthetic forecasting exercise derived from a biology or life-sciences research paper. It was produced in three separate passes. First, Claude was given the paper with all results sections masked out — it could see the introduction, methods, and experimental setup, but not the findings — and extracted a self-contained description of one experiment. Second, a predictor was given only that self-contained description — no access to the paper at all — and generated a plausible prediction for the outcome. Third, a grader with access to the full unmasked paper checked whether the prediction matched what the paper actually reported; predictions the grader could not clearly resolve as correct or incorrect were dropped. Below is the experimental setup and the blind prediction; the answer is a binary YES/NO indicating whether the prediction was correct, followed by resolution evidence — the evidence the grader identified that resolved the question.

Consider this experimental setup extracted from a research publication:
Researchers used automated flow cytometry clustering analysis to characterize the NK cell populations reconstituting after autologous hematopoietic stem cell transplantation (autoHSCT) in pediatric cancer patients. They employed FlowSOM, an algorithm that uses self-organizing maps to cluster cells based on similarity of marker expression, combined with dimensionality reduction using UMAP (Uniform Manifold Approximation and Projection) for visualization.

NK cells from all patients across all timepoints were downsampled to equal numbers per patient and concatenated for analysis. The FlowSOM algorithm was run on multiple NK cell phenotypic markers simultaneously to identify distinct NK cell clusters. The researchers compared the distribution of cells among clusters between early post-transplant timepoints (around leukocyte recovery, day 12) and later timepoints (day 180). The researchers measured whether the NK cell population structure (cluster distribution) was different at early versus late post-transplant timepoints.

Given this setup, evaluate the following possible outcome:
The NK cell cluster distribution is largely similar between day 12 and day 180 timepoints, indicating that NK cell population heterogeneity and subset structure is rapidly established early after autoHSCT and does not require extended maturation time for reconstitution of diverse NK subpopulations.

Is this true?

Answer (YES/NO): NO